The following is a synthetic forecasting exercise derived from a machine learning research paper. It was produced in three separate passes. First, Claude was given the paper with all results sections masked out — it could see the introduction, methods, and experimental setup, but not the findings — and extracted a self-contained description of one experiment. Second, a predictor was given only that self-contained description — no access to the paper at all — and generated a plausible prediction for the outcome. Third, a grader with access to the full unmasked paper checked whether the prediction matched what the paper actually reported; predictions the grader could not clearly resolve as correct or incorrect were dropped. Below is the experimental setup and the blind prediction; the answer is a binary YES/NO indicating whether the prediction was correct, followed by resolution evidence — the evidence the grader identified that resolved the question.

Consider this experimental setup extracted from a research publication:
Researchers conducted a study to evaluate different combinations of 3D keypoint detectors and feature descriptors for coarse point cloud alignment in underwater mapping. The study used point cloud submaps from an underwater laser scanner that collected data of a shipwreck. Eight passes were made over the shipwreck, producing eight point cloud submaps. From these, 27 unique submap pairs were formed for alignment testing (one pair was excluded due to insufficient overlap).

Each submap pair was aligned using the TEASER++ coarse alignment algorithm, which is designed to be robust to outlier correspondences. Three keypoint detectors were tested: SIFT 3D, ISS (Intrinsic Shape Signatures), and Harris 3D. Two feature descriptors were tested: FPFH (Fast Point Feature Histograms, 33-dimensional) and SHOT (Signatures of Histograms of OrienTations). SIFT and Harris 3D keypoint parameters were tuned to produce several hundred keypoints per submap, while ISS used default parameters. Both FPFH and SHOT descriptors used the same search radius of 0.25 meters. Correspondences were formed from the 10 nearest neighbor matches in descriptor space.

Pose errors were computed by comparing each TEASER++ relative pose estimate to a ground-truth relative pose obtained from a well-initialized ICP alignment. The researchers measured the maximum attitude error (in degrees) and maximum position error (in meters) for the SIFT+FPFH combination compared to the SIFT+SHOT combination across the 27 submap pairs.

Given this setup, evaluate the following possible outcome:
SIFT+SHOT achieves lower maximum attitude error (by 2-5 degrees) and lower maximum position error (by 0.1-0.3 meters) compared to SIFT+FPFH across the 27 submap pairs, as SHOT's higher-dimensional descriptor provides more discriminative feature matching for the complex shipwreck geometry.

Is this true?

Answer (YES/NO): NO